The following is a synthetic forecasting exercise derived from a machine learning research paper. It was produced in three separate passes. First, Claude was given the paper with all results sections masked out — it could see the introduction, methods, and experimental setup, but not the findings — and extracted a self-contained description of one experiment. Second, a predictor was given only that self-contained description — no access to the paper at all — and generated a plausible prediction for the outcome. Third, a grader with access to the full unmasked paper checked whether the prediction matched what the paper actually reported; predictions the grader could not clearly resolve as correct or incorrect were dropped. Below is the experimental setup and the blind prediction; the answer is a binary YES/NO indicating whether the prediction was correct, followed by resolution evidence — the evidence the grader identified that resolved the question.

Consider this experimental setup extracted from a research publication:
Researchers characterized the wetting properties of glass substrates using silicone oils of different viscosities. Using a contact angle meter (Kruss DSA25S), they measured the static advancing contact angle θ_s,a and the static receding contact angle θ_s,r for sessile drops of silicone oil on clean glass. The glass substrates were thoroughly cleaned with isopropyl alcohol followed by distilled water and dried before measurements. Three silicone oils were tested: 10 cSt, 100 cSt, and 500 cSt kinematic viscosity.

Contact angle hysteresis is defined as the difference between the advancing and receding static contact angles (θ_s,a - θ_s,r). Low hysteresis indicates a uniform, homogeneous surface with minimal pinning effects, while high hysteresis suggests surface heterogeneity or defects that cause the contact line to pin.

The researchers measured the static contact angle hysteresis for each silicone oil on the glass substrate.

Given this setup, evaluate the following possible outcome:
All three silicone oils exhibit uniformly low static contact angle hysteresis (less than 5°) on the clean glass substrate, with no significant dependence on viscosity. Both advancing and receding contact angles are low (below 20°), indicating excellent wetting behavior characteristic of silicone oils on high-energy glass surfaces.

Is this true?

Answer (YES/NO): NO